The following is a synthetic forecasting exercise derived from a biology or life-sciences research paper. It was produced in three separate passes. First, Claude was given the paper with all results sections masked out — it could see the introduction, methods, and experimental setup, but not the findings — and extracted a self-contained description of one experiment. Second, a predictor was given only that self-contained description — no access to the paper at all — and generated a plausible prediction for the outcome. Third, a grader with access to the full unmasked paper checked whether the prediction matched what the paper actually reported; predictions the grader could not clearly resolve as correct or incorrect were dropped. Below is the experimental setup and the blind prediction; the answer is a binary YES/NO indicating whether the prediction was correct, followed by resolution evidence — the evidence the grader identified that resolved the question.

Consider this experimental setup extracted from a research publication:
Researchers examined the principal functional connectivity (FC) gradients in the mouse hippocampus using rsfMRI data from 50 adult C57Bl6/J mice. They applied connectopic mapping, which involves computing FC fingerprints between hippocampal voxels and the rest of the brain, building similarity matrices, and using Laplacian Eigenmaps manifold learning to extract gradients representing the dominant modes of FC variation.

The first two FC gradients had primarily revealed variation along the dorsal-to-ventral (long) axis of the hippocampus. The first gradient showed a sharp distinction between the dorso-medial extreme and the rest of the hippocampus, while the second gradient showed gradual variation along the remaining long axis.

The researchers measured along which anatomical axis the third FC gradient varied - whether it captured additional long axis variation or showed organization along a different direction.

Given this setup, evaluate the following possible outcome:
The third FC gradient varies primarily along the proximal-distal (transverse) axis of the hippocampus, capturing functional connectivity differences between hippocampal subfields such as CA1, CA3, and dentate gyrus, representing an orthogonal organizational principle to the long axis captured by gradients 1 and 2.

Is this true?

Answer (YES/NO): NO